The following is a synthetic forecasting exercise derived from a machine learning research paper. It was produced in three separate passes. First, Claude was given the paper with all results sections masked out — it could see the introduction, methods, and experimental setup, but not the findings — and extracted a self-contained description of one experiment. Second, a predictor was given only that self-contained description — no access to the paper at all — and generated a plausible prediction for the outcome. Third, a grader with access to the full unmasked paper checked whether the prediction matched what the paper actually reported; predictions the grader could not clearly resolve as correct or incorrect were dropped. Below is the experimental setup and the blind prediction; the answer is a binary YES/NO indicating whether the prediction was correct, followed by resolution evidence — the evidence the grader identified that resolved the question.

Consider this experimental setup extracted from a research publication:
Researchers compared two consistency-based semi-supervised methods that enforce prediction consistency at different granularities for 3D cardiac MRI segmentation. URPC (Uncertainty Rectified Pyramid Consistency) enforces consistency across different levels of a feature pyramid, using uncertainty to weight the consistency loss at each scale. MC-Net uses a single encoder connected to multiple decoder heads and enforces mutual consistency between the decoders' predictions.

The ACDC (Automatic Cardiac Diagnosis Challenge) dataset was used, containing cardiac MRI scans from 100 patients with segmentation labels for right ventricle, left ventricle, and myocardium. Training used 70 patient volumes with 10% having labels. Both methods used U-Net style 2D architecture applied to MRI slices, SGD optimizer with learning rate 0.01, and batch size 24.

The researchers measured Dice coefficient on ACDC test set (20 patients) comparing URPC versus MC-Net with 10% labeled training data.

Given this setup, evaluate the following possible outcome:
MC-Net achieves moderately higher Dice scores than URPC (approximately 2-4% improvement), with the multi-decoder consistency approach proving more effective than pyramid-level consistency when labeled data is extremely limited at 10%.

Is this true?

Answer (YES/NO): YES